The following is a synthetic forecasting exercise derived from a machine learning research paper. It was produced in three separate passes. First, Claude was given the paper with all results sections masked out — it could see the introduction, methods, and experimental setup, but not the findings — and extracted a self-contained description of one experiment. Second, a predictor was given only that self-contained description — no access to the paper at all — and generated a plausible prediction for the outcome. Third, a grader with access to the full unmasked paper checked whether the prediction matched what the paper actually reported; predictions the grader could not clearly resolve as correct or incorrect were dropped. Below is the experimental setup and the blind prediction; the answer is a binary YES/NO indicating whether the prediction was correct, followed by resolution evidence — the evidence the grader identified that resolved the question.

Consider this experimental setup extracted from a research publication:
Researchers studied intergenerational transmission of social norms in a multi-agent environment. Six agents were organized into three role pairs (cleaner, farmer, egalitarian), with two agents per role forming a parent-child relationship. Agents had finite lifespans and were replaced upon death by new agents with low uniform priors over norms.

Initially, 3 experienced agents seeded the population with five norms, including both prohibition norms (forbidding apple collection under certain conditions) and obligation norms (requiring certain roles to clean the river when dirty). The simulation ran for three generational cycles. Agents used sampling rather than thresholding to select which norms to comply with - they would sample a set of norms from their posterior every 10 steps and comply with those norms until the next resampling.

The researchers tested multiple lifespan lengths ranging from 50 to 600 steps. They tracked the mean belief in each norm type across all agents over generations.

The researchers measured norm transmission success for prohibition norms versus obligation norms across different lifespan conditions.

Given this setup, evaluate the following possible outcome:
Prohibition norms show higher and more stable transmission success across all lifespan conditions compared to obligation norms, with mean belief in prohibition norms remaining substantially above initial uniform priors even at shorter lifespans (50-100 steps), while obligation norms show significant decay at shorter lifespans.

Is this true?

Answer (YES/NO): YES